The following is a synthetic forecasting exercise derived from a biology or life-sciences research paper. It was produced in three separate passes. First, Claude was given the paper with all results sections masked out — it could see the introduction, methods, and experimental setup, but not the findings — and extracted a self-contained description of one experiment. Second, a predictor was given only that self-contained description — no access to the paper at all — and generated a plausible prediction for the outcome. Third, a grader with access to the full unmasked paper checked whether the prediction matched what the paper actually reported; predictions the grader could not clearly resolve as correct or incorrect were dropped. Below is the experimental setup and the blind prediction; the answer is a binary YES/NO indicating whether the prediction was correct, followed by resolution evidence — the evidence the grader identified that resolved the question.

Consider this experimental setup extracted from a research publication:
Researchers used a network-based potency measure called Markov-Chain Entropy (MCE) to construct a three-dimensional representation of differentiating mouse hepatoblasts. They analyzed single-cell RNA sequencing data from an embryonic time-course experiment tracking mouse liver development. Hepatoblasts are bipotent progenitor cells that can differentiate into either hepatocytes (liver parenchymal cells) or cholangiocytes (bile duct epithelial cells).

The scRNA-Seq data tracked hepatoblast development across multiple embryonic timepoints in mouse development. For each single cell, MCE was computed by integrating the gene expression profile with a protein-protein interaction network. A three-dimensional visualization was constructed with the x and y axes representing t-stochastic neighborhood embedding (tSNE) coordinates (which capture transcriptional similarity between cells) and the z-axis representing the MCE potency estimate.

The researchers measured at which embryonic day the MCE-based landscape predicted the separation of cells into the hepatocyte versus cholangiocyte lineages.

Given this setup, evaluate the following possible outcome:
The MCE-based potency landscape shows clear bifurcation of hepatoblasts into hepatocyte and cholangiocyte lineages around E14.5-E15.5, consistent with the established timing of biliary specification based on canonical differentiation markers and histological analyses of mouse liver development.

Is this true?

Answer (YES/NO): NO